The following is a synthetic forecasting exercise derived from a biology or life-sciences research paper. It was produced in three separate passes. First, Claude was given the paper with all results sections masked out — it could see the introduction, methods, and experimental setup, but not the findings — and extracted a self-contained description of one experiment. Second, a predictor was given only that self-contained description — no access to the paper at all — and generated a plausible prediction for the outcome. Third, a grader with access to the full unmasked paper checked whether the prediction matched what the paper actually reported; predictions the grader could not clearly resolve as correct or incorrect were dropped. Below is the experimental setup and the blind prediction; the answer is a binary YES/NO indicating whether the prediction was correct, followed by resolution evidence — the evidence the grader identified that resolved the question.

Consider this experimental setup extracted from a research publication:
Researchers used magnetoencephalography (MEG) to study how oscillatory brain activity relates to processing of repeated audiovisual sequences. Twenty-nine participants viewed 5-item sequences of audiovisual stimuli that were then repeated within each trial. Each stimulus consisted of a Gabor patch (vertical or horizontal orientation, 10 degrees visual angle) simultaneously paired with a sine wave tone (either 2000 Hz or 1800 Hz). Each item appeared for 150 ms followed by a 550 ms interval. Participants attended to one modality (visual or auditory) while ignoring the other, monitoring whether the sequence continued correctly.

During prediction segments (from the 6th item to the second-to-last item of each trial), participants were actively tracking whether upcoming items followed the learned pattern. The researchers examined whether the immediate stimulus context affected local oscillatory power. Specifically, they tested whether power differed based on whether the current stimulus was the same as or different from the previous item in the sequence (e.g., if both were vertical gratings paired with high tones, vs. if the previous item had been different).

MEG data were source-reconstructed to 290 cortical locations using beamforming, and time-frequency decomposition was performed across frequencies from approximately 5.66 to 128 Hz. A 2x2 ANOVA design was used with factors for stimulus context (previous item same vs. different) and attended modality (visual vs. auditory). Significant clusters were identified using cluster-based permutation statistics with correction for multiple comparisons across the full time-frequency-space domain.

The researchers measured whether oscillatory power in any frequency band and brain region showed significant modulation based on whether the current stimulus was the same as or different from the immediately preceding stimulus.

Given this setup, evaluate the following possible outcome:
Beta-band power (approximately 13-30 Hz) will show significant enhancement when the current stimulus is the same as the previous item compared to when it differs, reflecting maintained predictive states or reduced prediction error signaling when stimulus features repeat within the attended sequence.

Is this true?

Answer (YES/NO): YES